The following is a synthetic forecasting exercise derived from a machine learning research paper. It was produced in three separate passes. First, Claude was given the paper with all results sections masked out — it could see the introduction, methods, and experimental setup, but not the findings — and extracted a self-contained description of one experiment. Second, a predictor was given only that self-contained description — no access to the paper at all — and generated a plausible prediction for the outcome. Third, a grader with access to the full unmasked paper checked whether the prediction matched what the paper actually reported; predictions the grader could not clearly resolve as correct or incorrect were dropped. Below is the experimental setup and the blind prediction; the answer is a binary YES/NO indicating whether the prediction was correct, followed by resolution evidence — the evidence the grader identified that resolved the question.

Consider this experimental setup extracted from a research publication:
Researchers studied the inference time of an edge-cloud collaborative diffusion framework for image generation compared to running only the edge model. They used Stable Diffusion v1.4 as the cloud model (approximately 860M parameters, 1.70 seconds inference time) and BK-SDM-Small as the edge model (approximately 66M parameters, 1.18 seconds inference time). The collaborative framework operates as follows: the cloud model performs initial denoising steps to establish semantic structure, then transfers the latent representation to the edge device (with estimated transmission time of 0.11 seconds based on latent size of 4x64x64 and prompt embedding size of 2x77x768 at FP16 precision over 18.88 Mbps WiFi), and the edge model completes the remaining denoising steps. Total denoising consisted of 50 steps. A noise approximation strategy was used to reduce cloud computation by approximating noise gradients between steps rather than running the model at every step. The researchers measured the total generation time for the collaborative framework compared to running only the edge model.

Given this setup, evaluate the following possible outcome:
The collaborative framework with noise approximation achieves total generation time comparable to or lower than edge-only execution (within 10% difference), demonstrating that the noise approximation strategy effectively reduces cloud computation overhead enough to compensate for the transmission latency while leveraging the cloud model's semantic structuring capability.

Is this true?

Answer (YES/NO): YES